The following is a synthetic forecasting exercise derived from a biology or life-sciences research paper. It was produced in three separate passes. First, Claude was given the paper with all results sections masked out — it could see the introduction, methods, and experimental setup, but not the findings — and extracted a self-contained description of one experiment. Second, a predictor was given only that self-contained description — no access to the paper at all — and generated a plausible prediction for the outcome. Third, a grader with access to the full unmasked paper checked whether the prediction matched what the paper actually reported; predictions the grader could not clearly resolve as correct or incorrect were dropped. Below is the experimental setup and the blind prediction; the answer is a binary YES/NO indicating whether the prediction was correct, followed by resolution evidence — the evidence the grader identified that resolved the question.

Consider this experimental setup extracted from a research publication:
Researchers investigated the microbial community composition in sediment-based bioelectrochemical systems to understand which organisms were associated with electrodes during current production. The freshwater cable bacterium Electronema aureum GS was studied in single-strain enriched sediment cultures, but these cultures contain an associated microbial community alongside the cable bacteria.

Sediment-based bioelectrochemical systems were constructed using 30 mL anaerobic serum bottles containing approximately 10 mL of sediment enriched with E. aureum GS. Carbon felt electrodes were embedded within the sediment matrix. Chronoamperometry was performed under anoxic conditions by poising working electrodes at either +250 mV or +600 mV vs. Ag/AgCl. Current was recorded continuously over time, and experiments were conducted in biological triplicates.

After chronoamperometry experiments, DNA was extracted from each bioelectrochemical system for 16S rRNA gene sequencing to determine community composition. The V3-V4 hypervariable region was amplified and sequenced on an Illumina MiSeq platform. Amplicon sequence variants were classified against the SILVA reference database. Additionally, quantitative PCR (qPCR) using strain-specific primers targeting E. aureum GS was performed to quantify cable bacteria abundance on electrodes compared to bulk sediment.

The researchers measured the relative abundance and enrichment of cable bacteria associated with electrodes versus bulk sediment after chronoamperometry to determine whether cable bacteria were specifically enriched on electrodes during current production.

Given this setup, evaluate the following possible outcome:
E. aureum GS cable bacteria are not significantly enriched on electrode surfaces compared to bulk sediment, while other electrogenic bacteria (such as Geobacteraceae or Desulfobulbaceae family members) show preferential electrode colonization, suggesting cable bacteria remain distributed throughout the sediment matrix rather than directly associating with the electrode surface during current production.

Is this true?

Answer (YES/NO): NO